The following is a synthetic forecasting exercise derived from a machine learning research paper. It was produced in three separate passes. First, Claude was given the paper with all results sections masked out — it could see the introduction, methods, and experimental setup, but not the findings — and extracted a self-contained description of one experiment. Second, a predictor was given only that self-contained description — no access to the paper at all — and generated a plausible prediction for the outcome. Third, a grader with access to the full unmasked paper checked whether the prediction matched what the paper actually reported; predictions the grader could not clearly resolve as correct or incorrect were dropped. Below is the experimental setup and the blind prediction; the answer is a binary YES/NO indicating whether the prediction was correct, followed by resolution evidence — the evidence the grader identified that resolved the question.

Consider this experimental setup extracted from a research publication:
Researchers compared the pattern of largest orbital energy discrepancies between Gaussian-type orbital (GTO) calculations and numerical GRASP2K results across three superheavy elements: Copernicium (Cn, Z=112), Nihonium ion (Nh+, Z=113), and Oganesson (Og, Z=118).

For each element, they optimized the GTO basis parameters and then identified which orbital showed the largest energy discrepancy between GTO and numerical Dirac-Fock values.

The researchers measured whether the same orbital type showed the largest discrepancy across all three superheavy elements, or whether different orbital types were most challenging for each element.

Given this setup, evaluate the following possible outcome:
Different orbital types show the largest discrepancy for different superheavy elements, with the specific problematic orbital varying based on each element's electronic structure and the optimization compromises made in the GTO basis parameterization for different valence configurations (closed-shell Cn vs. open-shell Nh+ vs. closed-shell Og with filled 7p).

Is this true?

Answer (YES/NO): YES